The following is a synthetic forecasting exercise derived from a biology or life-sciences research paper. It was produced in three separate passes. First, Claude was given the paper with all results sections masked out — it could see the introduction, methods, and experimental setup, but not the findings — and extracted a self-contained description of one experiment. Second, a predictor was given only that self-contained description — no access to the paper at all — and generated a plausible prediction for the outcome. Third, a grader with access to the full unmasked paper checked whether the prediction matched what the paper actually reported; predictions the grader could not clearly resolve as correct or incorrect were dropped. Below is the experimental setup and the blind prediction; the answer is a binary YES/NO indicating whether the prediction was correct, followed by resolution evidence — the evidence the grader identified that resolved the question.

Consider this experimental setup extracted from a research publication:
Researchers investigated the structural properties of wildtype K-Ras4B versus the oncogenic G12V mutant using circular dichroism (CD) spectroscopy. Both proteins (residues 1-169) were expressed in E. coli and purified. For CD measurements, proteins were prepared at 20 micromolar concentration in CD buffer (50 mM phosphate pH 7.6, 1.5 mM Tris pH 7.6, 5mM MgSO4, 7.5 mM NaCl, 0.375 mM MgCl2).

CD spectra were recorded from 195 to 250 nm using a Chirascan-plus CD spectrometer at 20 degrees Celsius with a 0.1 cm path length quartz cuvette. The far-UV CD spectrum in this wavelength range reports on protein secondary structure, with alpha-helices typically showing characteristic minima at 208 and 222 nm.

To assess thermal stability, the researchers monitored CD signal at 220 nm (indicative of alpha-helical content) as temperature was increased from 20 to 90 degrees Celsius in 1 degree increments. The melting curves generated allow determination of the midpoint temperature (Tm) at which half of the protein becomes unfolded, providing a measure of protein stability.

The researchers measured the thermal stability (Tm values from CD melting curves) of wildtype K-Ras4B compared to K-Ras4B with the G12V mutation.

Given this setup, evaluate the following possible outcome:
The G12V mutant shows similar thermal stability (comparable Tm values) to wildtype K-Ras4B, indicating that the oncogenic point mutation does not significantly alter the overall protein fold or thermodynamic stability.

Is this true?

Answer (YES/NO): NO